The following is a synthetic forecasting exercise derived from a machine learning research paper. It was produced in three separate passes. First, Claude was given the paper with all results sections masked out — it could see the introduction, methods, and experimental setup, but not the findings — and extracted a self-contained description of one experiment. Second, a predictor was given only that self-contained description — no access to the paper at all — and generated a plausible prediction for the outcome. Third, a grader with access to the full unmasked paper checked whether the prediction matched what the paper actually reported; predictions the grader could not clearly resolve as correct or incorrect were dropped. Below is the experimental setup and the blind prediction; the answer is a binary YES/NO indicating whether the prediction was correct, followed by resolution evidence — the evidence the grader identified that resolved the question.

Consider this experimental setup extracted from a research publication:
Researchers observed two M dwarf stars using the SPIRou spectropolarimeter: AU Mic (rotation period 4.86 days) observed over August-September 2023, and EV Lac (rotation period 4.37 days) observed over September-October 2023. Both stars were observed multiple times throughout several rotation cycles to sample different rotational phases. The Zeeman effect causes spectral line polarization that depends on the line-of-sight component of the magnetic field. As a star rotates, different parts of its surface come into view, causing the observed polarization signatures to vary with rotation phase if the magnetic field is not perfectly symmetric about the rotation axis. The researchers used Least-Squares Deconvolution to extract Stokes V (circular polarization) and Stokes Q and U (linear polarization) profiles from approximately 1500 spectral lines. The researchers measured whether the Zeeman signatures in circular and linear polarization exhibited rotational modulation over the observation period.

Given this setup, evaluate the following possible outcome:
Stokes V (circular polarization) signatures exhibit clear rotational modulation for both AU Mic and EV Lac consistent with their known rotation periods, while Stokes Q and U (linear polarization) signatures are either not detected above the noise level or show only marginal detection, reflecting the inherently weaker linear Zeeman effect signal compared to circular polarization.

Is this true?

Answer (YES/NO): NO